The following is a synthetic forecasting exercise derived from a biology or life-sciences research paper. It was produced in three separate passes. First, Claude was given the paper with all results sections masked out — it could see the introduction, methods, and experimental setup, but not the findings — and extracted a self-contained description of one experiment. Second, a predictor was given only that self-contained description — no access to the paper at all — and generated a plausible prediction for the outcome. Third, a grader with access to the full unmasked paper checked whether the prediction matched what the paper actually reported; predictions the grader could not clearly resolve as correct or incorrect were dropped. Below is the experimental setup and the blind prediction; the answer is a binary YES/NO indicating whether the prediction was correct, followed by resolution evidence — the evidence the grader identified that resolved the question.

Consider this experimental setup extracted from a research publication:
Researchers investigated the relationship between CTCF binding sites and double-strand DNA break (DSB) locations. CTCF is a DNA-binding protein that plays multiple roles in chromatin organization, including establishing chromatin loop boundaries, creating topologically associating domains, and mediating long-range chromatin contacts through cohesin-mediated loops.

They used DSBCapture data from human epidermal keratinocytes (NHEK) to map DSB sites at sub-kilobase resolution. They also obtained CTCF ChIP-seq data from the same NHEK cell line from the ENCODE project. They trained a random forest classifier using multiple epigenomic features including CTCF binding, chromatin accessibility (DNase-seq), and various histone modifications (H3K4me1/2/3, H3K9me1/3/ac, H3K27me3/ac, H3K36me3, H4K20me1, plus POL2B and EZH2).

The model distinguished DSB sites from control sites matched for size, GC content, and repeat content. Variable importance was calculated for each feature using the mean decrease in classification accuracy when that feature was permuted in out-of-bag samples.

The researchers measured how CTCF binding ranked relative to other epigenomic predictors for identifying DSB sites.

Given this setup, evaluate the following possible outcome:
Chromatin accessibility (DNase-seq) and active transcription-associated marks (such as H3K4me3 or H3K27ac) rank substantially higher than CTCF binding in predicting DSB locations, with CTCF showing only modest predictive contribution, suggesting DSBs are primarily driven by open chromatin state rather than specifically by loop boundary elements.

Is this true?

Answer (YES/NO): NO